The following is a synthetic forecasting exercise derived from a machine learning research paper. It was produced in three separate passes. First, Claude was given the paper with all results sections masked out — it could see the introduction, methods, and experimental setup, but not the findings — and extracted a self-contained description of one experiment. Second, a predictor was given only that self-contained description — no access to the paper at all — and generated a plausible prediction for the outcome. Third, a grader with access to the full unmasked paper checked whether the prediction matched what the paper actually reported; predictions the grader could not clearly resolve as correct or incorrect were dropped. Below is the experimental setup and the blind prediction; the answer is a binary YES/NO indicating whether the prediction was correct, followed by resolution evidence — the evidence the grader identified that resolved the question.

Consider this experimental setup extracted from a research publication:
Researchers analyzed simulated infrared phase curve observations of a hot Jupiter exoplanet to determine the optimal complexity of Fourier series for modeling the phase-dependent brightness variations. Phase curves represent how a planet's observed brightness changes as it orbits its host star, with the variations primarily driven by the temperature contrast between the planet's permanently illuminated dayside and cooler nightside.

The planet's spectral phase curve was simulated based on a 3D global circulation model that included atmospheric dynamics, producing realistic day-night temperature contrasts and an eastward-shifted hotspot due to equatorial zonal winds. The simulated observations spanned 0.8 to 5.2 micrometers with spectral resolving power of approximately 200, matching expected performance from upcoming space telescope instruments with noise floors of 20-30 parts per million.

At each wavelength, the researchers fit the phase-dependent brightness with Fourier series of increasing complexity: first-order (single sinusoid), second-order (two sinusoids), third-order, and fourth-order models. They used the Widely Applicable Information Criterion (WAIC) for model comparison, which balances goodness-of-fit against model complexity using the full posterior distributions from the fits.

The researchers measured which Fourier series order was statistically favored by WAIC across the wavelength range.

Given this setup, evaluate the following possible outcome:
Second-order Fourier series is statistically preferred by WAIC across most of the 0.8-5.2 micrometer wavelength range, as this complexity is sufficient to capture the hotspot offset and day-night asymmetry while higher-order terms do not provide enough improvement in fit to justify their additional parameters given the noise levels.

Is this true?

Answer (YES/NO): YES